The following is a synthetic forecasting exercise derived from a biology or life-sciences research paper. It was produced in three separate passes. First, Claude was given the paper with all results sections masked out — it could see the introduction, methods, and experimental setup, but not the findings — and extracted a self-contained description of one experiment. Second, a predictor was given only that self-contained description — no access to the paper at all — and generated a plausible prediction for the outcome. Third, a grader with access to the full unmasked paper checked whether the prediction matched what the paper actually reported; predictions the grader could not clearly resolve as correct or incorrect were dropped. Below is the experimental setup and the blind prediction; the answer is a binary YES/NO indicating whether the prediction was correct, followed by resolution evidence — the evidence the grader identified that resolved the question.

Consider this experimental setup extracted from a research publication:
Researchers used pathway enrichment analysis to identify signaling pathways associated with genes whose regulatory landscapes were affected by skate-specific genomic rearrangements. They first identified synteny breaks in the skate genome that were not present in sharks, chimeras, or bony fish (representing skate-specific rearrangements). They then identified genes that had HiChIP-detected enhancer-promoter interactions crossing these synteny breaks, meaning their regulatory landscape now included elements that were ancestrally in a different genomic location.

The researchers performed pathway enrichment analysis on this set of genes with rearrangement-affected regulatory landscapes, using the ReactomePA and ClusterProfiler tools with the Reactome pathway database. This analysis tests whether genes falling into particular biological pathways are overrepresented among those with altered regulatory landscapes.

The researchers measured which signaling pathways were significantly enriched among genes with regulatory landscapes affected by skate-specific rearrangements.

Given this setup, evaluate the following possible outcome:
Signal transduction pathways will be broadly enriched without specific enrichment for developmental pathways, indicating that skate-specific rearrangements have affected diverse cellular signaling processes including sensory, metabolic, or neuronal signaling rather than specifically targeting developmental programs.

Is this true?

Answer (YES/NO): NO